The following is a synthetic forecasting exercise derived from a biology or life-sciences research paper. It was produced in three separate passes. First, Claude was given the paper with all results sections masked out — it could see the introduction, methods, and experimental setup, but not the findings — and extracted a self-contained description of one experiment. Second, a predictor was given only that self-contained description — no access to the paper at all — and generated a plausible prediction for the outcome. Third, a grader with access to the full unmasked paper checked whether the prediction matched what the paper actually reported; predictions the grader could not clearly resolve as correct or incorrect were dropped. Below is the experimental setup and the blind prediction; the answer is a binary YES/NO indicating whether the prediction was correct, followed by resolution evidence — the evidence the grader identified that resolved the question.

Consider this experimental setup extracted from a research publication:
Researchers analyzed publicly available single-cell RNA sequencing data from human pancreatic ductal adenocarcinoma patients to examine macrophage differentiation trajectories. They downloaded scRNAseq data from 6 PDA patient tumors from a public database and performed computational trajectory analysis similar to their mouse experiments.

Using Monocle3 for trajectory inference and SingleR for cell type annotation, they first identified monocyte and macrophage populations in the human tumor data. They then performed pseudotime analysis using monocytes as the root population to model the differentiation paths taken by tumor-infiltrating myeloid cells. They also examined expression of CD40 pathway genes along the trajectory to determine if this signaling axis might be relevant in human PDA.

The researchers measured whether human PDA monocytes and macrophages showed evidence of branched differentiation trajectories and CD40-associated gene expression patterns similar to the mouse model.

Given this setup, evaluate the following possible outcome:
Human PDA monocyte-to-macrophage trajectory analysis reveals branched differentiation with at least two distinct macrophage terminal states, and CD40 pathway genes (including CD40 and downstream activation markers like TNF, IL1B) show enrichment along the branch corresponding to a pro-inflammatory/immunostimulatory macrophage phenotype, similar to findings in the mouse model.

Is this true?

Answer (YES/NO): YES